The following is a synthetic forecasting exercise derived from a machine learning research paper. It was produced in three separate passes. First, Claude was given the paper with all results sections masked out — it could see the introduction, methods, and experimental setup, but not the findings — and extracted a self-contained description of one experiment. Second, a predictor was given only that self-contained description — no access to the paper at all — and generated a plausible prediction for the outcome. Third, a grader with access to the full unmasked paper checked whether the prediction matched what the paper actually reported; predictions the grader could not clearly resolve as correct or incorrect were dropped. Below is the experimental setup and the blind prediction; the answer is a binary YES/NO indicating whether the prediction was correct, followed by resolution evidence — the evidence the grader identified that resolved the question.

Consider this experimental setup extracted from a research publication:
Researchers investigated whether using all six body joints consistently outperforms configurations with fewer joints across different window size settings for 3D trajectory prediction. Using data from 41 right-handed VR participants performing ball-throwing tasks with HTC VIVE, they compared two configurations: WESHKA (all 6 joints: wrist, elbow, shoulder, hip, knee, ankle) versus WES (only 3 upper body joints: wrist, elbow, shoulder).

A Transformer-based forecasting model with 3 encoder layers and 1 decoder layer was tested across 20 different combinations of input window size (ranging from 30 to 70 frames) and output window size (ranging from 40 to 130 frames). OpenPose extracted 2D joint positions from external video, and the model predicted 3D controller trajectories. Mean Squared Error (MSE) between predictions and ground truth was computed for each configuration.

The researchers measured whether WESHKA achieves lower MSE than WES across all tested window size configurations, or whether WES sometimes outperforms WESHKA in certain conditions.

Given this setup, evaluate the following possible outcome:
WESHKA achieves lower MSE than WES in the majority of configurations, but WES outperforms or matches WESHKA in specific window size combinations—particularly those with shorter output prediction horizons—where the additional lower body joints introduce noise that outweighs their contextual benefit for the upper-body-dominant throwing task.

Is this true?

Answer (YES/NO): NO